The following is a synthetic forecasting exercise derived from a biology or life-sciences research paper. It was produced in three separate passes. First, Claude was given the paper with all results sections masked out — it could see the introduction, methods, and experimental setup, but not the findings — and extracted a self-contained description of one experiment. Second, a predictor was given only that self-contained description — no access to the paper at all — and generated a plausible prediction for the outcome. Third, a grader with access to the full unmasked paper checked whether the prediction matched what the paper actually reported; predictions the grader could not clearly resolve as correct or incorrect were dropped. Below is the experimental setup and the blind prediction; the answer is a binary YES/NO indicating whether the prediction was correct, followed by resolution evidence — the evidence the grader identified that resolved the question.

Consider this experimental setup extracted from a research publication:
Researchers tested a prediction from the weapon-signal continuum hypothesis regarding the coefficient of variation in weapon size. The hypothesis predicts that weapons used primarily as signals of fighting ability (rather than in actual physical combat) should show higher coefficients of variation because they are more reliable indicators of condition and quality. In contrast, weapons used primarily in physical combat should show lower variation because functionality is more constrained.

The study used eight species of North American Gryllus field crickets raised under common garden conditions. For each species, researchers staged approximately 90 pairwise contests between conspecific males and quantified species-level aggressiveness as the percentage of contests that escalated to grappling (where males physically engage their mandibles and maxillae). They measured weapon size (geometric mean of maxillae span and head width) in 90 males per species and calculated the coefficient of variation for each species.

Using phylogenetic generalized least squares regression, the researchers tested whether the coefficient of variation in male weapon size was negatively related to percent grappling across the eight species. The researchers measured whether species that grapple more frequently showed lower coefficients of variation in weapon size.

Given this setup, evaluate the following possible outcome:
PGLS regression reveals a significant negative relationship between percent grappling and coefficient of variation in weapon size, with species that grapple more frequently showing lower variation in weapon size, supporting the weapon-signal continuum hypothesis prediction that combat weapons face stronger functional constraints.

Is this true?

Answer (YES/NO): NO